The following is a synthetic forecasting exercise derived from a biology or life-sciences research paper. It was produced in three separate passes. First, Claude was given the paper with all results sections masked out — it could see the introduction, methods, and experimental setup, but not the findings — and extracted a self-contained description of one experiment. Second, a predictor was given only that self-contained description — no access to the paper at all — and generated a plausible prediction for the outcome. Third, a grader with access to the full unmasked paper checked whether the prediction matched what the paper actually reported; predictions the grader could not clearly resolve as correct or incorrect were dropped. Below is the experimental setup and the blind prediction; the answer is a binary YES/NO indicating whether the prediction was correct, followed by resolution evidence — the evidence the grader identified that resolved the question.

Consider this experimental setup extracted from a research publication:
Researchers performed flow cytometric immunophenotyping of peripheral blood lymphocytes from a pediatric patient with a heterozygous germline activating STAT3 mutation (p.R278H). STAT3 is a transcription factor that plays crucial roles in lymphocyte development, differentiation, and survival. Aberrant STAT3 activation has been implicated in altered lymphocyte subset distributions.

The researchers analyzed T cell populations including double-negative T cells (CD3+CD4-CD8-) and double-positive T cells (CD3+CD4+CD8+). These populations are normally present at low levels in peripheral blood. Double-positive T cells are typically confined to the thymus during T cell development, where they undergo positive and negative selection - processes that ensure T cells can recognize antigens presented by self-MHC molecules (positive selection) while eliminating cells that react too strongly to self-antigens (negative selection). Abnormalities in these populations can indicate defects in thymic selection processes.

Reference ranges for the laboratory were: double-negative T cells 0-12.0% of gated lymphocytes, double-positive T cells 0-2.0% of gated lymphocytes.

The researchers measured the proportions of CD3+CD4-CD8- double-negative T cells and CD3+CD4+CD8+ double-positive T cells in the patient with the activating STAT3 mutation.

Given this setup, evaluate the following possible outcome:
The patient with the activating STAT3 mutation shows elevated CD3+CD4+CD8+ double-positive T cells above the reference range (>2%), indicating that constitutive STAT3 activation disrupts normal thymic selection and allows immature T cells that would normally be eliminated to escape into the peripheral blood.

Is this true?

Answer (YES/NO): NO